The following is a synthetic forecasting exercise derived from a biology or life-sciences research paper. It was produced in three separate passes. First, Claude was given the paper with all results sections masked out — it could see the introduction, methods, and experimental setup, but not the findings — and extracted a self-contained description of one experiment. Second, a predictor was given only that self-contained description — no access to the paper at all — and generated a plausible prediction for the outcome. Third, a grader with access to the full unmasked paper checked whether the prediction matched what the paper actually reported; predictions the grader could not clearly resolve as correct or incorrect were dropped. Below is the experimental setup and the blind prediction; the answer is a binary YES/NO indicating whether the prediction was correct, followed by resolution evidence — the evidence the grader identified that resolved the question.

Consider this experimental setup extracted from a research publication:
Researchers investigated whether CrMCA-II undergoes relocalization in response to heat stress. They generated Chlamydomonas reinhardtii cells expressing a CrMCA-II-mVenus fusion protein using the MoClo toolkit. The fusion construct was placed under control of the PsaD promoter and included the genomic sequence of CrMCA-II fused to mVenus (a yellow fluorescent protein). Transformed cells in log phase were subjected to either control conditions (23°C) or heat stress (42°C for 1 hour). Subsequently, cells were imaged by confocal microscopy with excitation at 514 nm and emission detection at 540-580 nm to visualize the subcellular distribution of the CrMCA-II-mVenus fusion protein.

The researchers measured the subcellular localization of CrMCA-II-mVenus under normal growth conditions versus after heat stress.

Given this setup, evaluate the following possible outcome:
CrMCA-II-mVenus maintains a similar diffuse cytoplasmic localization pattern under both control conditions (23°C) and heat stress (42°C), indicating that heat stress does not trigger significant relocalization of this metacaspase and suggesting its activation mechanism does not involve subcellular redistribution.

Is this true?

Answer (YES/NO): NO